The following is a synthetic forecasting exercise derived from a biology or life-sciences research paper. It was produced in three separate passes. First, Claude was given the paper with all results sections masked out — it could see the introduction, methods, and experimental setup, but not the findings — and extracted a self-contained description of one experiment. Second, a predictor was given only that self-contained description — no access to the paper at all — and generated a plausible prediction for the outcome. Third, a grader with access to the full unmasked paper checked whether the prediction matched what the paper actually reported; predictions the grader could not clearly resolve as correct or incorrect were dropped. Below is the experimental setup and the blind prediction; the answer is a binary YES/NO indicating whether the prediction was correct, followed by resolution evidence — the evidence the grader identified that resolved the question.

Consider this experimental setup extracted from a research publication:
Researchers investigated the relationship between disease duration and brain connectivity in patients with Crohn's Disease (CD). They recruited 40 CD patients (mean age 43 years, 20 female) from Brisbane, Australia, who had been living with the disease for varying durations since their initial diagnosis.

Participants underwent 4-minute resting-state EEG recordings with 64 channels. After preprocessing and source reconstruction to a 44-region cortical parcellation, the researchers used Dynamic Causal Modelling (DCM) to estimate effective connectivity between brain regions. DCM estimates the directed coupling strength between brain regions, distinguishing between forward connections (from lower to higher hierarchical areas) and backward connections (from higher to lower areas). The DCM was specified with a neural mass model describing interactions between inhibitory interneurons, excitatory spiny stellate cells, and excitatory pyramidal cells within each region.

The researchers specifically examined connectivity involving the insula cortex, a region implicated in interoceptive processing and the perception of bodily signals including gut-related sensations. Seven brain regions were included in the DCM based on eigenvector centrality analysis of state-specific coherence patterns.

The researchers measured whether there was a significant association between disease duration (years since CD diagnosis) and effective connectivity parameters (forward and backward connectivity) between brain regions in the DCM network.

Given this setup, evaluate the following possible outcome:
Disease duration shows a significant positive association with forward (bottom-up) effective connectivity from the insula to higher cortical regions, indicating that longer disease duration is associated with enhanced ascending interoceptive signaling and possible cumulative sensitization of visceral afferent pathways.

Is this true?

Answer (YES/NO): YES